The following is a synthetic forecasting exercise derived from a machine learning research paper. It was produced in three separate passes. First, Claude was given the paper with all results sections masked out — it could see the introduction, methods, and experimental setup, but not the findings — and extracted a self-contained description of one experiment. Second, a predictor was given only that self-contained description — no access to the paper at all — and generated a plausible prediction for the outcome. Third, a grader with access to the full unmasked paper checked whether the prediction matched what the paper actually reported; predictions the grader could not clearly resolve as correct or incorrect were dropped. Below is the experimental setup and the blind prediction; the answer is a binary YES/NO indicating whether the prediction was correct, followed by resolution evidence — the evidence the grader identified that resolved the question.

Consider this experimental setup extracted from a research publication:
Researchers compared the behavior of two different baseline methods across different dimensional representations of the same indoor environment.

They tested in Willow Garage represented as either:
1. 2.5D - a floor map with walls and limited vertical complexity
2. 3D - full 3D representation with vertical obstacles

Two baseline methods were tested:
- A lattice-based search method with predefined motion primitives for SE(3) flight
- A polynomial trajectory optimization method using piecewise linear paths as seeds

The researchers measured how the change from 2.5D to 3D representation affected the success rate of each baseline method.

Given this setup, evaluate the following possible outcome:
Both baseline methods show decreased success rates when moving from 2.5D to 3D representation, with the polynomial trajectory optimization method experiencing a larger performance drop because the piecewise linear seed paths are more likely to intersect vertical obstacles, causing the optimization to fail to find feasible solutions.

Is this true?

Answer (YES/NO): NO